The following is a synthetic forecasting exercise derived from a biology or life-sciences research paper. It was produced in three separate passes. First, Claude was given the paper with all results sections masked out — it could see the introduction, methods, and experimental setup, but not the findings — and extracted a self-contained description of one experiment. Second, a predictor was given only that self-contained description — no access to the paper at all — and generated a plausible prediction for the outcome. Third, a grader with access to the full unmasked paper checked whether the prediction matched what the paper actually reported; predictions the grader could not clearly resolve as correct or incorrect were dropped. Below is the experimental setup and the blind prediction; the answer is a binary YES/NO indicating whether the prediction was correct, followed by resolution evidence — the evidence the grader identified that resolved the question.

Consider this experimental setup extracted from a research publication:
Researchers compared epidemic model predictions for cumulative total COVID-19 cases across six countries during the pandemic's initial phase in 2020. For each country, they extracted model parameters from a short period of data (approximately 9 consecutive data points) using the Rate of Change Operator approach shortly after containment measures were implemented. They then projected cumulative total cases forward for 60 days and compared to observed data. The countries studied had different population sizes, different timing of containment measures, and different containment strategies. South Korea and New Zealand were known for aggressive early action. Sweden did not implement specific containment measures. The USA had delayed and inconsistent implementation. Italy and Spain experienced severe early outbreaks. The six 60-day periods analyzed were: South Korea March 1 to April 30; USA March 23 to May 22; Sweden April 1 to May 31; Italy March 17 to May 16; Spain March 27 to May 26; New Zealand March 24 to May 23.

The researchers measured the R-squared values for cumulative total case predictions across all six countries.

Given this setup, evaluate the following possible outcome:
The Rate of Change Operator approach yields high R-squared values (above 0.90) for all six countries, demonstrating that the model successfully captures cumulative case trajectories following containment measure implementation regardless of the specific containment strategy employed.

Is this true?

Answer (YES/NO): NO